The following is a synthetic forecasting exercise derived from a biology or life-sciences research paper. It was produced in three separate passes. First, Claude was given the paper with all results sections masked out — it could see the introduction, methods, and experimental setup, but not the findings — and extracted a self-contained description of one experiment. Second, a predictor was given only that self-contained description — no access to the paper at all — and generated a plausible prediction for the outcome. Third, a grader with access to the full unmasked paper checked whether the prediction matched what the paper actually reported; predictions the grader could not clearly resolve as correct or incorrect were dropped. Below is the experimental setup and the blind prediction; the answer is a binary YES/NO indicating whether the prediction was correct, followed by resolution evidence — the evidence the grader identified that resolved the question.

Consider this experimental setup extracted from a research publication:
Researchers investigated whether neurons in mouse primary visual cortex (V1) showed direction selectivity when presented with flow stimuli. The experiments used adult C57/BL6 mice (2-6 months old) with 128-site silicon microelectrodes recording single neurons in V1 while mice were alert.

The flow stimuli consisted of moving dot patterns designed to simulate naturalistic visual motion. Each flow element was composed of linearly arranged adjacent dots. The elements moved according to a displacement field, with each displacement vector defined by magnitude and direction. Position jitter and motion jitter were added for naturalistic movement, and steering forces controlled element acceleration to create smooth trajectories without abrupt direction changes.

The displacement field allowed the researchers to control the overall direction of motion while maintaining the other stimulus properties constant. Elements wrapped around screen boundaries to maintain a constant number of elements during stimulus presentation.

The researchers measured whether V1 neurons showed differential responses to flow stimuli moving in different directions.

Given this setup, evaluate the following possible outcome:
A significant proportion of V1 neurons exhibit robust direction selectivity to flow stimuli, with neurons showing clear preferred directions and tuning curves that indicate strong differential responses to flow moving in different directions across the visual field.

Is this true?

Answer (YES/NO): YES